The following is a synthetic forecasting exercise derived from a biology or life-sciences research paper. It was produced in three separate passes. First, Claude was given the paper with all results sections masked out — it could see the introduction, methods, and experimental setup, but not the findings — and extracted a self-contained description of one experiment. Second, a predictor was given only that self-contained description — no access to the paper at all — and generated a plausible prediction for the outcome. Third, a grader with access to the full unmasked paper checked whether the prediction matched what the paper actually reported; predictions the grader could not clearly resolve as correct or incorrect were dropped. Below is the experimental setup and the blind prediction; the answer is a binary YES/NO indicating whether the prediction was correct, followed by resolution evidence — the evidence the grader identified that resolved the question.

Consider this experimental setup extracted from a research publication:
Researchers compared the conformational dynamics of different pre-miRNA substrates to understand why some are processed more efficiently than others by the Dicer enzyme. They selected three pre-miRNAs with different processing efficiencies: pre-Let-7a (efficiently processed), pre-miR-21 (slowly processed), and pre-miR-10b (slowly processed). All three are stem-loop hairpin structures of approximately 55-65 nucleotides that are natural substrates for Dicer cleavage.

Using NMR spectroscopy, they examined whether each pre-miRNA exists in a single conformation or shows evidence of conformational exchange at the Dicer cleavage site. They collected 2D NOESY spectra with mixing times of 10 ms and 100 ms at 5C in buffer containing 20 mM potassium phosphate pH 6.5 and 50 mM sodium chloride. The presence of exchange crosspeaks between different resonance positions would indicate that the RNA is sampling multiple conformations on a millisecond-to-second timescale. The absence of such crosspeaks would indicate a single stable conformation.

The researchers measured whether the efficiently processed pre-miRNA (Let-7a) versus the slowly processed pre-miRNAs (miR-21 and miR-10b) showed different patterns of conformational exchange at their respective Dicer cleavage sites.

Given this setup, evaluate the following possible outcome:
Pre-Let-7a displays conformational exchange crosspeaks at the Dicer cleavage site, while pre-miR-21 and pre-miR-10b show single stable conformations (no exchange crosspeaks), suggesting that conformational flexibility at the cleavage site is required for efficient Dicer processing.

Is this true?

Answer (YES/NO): NO